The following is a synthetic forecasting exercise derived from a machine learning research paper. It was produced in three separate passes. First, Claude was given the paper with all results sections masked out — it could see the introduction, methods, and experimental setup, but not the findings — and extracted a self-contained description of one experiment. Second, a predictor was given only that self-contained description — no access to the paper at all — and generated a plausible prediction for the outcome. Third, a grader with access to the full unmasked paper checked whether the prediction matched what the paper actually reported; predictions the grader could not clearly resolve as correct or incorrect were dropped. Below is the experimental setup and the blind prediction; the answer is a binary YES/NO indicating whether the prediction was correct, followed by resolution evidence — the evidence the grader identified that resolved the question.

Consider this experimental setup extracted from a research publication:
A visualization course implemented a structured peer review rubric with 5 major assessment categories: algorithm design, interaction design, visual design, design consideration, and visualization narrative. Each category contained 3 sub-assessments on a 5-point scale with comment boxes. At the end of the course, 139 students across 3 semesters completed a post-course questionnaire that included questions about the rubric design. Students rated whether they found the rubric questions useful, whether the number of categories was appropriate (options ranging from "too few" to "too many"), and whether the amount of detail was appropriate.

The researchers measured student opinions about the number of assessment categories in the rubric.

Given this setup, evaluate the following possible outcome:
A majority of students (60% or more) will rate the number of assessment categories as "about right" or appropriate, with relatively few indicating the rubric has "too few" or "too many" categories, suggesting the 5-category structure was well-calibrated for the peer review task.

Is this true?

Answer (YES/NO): NO